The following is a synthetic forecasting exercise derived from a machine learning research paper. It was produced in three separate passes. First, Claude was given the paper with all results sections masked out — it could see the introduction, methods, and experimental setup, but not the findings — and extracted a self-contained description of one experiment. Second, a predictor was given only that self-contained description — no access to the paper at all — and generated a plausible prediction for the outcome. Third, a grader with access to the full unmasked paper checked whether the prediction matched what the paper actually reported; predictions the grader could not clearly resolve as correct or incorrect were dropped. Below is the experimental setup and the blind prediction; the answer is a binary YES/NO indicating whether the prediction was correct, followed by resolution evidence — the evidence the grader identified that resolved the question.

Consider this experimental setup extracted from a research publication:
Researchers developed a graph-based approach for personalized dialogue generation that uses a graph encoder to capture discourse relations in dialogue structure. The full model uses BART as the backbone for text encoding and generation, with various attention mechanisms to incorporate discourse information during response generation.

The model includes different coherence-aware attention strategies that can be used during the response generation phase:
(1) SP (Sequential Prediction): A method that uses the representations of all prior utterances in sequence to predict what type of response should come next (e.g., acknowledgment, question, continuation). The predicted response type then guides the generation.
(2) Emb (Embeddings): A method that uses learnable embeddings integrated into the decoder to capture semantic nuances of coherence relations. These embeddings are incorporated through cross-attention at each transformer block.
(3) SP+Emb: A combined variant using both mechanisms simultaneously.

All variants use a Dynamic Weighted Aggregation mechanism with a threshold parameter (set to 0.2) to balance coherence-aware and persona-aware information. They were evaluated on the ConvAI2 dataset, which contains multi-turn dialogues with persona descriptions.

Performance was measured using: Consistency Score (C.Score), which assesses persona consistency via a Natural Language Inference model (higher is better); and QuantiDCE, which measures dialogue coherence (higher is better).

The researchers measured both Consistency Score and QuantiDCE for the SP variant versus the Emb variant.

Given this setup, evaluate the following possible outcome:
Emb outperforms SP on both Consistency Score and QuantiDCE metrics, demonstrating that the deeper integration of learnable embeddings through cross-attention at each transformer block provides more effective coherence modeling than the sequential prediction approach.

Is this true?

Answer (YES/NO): NO